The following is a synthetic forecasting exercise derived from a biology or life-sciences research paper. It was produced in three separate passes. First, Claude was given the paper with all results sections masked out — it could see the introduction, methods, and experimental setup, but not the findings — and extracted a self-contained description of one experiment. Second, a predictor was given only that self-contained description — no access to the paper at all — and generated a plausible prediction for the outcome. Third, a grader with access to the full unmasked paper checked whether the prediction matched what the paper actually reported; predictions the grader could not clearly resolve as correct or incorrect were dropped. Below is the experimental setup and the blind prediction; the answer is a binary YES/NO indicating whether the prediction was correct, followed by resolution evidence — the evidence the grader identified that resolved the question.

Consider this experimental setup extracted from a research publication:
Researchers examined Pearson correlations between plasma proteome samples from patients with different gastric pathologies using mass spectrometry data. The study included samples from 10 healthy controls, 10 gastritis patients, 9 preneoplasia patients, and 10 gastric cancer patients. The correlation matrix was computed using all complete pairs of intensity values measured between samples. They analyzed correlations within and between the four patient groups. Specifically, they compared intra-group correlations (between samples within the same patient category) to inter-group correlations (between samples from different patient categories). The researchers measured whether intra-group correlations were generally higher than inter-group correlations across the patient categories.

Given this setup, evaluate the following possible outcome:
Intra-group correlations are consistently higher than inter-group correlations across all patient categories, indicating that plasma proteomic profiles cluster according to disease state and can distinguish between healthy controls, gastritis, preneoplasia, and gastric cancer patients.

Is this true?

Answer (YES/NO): NO